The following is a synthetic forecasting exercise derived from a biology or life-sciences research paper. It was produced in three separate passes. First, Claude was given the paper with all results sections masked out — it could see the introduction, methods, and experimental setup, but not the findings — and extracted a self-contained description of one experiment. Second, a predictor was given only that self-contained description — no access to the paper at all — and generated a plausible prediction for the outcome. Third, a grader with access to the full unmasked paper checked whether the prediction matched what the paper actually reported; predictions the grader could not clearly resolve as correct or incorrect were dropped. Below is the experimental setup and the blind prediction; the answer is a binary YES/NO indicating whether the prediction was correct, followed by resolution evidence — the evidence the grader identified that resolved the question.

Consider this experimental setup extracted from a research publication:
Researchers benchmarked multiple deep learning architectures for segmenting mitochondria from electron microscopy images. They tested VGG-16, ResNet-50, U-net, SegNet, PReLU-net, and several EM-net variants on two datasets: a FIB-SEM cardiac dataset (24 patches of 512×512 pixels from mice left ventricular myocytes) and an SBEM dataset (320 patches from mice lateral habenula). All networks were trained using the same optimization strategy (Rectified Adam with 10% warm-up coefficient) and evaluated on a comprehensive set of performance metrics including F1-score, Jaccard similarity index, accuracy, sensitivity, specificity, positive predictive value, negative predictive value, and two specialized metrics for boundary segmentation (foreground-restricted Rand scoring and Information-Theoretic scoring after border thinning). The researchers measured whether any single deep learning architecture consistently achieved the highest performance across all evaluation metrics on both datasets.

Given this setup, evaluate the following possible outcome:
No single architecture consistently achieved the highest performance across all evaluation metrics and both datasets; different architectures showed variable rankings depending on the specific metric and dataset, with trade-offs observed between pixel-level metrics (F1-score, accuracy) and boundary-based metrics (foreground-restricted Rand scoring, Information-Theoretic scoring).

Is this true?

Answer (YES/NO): YES